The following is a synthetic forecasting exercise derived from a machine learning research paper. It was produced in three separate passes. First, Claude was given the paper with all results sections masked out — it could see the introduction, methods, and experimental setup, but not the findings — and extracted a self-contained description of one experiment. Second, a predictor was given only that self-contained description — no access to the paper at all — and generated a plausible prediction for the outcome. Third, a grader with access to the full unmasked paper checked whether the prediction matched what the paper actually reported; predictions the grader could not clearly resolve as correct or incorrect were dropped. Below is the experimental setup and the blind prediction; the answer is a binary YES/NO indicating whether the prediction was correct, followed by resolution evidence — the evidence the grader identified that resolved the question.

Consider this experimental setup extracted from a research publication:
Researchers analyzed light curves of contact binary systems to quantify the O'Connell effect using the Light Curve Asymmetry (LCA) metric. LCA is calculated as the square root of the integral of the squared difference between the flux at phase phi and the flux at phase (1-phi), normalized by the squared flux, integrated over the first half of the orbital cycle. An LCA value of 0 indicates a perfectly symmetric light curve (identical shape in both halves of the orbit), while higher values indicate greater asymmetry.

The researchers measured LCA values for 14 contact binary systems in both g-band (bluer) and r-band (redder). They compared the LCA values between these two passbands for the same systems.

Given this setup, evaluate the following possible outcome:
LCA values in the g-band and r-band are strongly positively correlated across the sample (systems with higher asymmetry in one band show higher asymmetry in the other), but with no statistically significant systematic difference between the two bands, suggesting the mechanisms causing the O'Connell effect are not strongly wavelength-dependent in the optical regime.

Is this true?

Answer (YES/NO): NO